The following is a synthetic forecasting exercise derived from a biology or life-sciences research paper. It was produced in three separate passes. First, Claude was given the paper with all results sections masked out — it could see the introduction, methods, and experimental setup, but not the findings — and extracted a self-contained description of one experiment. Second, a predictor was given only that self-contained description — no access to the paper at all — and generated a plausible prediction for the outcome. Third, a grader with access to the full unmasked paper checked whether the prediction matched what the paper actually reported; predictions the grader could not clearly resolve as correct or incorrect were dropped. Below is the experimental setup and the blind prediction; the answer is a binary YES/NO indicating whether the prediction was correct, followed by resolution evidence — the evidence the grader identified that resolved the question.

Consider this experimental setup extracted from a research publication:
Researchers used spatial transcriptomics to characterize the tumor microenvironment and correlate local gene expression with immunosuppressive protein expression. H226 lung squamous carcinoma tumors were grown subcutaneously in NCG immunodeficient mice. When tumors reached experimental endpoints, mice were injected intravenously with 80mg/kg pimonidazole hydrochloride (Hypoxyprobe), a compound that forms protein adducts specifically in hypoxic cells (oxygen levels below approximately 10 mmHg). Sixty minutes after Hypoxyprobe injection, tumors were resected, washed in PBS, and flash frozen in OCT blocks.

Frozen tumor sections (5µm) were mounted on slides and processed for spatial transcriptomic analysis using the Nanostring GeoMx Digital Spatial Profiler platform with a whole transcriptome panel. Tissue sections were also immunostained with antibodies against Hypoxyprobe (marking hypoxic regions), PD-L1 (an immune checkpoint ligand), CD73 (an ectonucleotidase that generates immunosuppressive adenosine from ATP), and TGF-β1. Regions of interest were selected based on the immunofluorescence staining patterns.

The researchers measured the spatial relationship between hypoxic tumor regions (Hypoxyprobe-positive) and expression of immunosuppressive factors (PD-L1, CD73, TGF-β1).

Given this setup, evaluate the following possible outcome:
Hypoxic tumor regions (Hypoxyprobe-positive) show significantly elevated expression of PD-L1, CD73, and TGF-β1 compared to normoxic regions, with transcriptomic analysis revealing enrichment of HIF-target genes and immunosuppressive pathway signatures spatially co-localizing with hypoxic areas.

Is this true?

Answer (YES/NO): NO